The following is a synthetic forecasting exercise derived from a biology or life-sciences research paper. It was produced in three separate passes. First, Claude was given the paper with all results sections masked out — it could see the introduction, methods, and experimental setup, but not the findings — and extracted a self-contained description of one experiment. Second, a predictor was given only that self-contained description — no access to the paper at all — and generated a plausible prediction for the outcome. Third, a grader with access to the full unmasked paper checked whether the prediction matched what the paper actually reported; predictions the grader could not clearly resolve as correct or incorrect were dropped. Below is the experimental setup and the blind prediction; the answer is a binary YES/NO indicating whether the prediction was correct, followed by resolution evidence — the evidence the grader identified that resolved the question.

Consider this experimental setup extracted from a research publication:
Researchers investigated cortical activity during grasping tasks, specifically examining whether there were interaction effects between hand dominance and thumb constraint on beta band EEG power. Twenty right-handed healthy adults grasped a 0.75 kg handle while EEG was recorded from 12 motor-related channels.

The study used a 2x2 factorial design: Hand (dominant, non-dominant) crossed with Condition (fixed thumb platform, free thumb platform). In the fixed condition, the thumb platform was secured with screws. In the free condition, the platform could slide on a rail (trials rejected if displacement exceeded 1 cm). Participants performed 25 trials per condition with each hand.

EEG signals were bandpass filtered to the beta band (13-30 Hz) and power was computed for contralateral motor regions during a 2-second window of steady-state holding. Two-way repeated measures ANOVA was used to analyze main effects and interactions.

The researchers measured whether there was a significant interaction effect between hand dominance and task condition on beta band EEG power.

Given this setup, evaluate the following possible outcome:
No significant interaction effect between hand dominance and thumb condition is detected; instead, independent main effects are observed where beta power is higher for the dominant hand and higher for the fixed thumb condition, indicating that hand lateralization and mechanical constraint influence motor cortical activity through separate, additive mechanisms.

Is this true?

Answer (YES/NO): NO